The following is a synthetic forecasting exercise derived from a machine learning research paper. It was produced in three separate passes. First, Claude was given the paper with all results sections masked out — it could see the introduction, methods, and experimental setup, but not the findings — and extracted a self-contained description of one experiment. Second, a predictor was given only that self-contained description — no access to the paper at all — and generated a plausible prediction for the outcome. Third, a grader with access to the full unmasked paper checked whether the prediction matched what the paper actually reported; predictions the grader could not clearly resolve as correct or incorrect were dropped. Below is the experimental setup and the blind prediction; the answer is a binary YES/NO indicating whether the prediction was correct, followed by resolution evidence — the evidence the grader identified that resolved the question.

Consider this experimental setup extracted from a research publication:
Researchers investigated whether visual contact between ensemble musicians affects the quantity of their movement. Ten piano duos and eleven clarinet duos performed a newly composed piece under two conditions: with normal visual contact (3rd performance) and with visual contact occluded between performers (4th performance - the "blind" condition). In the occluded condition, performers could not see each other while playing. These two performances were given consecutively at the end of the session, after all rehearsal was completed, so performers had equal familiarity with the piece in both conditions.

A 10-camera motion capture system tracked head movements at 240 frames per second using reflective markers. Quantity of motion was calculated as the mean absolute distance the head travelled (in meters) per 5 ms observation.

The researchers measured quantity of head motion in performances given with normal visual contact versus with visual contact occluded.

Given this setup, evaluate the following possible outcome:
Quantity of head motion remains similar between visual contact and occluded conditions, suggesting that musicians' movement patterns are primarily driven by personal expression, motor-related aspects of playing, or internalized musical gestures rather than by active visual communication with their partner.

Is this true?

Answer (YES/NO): NO